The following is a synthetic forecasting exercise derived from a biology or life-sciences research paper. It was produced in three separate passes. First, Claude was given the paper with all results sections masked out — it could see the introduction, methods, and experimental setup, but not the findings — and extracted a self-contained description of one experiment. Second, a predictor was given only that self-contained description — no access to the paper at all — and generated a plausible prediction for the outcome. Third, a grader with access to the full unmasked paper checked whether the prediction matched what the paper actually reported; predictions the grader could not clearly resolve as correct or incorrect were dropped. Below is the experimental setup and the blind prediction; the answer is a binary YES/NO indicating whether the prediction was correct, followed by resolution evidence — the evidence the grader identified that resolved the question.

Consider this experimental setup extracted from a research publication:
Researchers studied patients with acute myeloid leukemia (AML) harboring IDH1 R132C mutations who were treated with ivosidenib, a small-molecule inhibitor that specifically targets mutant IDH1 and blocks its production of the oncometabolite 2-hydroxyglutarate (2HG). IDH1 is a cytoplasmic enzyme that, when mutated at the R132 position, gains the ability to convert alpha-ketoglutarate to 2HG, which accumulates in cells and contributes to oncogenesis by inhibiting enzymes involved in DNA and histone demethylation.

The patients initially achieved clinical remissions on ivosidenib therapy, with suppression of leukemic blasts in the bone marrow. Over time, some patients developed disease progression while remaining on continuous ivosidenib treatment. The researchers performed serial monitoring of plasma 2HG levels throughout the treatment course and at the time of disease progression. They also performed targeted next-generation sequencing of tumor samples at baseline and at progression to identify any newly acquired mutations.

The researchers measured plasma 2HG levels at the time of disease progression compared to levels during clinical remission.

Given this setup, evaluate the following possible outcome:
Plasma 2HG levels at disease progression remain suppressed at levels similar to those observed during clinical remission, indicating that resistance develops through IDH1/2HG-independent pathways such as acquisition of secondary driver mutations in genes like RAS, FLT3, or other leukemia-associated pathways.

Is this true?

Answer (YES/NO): NO